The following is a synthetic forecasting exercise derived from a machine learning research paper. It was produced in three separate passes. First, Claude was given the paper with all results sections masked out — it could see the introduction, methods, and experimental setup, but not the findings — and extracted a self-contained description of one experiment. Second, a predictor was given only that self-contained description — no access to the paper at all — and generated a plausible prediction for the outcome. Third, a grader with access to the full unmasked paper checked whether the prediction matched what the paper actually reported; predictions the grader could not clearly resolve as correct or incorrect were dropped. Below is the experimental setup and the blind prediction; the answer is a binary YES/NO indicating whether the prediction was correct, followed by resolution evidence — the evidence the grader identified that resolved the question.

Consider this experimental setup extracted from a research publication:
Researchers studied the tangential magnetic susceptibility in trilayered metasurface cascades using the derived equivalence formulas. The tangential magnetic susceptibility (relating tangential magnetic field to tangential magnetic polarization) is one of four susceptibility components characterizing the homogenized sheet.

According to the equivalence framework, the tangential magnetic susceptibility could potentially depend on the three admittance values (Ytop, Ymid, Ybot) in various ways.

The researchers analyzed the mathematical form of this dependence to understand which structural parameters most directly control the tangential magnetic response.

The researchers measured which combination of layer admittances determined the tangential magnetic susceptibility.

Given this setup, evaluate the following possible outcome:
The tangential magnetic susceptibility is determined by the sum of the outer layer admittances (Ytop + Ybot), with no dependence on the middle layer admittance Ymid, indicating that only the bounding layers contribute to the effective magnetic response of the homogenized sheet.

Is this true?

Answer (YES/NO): YES